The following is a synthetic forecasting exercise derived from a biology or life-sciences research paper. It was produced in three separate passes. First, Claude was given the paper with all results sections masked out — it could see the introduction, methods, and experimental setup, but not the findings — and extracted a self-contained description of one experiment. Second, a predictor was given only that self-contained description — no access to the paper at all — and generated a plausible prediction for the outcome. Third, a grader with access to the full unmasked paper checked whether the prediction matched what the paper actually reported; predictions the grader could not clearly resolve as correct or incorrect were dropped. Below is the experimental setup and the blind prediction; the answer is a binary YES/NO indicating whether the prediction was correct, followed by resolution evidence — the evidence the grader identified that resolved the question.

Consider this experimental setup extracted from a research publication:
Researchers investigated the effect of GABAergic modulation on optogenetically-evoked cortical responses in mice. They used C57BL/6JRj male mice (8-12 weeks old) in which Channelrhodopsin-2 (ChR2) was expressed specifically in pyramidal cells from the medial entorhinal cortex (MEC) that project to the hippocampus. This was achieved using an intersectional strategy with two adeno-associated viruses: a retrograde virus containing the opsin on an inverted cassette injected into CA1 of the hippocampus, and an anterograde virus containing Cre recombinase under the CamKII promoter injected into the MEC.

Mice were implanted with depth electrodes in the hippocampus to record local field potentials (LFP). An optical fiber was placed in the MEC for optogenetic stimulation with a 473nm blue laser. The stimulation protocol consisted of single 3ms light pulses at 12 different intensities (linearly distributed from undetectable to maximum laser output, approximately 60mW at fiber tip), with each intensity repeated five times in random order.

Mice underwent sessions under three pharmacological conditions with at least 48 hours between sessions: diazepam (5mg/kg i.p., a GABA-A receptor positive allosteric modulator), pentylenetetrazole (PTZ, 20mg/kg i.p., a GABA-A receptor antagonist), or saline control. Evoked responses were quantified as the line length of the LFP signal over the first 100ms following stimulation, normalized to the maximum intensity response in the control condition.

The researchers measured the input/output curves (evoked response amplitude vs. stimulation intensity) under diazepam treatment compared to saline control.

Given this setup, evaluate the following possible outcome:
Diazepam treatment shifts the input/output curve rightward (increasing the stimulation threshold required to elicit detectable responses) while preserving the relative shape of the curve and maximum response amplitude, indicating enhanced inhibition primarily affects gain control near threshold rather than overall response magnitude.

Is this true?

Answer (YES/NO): NO